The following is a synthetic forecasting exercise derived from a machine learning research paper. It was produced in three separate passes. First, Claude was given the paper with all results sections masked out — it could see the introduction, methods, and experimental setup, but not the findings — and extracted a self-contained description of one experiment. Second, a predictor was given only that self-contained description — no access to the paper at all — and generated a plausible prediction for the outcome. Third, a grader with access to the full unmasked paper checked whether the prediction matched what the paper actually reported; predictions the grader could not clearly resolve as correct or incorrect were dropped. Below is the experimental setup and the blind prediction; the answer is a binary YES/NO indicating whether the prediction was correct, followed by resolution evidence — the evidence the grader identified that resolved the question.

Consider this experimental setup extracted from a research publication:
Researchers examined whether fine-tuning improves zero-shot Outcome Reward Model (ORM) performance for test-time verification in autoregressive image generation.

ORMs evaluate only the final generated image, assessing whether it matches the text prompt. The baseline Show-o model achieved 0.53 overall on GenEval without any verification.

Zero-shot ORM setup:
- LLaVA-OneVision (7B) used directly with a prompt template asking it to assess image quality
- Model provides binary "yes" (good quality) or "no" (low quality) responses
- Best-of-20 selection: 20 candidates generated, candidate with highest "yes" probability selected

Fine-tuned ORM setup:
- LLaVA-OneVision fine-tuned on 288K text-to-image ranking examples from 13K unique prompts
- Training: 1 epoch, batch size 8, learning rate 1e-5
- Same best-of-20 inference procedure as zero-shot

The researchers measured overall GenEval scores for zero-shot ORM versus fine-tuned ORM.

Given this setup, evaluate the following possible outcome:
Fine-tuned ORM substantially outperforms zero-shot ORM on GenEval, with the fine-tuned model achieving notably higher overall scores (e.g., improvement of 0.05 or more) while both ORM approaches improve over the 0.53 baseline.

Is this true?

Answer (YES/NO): NO